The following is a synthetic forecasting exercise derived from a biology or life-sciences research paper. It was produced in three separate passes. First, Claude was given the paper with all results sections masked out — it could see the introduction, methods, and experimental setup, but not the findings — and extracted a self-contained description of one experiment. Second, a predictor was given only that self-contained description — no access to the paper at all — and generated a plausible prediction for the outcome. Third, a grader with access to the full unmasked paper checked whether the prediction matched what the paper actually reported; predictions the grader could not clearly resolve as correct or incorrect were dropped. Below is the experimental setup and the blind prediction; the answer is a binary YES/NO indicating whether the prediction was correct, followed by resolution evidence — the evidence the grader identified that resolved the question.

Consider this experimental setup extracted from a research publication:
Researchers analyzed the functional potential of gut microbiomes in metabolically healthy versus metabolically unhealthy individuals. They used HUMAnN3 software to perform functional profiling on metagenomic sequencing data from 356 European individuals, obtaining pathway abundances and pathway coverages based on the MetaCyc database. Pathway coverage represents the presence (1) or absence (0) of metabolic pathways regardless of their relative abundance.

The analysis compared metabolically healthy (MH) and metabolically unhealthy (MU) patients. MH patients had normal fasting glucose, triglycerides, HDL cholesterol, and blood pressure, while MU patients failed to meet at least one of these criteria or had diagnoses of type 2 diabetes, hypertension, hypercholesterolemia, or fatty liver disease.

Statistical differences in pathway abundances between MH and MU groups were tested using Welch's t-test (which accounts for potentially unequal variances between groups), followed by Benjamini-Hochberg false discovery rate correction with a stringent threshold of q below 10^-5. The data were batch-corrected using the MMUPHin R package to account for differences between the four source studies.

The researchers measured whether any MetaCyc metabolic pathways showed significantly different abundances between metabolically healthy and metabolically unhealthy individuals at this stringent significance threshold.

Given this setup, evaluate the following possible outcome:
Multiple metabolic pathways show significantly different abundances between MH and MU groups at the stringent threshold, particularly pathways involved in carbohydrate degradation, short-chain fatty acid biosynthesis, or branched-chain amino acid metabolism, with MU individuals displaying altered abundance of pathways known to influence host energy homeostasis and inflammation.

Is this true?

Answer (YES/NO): NO